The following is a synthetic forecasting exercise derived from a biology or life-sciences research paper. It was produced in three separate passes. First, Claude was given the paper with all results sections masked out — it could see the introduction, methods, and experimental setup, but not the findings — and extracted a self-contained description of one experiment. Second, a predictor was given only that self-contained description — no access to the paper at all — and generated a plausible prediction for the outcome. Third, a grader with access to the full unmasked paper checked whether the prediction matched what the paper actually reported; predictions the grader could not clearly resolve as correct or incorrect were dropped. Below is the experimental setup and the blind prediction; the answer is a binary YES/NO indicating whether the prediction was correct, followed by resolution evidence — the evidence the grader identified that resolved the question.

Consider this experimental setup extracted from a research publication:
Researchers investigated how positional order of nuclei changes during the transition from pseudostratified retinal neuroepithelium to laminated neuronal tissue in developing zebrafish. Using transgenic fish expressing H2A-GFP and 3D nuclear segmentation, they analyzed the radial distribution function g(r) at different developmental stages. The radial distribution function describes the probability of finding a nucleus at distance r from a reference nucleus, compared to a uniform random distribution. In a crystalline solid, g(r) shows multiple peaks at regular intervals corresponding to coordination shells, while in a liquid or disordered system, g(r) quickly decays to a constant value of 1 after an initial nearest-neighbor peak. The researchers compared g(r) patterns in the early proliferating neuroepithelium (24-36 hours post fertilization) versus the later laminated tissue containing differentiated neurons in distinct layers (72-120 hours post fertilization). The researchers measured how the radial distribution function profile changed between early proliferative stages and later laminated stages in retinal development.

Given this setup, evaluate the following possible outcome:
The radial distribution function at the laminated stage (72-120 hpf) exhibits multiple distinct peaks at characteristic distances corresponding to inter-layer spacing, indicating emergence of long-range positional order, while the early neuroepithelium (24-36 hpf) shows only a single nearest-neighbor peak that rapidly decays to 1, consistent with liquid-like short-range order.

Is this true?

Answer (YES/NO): NO